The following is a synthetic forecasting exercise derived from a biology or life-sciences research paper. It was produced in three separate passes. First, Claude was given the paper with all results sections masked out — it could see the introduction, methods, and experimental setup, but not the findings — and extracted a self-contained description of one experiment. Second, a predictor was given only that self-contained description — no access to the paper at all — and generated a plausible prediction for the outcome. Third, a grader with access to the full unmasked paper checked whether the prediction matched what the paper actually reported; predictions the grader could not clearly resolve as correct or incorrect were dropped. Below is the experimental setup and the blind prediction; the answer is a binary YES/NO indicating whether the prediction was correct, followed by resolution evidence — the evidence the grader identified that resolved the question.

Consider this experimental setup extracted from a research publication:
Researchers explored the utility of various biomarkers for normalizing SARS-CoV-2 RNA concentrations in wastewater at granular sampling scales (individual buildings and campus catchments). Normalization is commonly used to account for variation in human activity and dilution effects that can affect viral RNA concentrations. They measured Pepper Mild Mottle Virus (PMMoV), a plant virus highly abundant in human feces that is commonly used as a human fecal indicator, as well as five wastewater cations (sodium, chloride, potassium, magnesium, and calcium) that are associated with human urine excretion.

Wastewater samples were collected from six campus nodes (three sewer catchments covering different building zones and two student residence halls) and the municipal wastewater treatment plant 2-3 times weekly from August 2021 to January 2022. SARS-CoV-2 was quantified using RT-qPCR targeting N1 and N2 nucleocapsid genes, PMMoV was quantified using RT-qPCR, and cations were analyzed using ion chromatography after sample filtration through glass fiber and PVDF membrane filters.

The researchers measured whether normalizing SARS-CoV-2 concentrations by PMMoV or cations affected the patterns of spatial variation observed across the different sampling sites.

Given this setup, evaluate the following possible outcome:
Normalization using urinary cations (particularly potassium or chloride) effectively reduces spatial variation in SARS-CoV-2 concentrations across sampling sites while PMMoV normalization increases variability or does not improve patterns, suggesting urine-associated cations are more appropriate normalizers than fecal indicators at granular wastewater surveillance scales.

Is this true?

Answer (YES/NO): NO